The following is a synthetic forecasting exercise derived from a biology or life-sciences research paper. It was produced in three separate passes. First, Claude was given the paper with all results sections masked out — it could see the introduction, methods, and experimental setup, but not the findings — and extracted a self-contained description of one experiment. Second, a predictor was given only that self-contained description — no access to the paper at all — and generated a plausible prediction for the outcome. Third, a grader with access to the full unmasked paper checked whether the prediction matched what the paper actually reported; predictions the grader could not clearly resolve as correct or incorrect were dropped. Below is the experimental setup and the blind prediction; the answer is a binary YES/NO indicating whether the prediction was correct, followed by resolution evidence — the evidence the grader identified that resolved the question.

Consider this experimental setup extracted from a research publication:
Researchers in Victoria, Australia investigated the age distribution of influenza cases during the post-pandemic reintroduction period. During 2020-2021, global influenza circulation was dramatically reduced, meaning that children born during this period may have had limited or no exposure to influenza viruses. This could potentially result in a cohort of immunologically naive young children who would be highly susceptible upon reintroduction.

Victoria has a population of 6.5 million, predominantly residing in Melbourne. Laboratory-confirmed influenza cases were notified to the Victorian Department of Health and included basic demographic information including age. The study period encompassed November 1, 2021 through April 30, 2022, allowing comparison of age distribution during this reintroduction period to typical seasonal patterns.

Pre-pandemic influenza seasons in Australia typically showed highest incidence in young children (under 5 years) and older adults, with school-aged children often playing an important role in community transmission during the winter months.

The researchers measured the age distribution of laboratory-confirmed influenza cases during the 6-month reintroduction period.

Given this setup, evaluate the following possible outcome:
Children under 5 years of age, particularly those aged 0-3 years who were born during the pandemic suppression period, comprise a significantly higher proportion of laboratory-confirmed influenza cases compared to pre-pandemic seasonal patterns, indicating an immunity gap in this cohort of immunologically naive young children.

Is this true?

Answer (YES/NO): NO